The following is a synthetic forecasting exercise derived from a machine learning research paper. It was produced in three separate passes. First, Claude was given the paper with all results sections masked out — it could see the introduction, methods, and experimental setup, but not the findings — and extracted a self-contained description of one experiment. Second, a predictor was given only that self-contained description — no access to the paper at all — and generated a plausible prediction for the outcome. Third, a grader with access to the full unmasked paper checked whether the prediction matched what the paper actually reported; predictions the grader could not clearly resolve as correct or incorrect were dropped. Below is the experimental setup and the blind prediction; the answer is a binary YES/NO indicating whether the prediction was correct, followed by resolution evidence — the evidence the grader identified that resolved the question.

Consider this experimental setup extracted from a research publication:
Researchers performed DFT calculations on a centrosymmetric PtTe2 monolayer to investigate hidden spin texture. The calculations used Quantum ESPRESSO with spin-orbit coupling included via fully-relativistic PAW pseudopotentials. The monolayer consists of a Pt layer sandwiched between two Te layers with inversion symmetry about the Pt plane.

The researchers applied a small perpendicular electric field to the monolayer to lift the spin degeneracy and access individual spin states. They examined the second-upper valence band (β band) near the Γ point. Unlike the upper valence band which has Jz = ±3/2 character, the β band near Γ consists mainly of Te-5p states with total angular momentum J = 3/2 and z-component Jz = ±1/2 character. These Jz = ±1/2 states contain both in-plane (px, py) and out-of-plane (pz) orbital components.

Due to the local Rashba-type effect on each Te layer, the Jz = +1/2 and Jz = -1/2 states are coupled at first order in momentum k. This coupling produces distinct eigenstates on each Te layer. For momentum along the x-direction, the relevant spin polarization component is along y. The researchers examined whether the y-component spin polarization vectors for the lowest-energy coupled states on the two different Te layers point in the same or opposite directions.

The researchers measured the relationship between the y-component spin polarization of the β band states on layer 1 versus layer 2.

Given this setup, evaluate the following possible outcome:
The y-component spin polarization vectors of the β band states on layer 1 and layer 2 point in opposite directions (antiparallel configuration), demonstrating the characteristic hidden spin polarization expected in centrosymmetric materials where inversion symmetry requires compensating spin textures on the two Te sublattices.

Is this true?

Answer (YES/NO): YES